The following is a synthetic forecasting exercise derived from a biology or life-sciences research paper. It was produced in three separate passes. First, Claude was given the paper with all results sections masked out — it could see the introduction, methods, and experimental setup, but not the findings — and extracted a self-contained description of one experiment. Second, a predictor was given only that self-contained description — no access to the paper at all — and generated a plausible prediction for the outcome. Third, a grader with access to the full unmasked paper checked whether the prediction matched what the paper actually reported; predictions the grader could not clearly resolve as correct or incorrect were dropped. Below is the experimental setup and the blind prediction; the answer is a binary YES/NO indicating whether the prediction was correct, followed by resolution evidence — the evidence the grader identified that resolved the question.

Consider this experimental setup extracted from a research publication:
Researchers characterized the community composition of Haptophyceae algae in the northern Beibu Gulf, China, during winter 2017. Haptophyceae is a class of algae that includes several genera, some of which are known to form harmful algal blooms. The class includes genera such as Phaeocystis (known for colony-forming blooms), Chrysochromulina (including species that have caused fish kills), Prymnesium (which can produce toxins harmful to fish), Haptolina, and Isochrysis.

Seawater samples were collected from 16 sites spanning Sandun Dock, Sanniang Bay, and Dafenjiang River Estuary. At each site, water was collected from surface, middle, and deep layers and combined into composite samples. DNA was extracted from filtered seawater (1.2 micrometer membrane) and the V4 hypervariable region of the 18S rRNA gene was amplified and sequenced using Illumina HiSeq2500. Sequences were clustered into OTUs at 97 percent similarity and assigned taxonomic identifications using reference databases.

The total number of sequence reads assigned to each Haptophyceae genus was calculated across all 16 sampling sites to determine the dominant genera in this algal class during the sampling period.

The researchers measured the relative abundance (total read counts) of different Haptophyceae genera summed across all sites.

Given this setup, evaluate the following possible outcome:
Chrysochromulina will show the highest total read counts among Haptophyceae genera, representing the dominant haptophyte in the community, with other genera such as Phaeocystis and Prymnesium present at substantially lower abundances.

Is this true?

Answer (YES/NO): YES